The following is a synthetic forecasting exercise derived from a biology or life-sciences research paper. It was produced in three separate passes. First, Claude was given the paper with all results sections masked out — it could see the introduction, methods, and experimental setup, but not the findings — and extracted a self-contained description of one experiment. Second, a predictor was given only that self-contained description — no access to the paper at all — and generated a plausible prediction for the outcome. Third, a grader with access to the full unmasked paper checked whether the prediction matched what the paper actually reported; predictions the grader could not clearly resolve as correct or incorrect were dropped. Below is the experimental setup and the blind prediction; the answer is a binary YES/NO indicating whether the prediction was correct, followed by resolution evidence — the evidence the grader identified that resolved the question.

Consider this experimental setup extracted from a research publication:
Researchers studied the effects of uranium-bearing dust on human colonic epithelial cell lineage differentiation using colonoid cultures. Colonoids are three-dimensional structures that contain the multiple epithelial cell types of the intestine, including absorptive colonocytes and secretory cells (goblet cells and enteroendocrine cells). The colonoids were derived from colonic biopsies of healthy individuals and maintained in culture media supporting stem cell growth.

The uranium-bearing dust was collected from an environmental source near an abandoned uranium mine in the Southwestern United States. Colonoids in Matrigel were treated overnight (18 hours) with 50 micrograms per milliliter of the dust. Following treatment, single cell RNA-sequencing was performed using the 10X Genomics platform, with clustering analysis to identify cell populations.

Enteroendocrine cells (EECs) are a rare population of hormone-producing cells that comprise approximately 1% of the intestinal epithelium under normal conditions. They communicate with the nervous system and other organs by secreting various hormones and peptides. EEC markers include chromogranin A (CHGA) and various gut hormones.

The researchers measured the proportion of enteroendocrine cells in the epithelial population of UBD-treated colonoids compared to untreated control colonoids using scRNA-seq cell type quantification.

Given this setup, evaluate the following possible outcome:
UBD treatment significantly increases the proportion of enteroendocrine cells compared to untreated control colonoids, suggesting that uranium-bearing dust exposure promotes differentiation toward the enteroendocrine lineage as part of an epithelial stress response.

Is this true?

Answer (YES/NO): YES